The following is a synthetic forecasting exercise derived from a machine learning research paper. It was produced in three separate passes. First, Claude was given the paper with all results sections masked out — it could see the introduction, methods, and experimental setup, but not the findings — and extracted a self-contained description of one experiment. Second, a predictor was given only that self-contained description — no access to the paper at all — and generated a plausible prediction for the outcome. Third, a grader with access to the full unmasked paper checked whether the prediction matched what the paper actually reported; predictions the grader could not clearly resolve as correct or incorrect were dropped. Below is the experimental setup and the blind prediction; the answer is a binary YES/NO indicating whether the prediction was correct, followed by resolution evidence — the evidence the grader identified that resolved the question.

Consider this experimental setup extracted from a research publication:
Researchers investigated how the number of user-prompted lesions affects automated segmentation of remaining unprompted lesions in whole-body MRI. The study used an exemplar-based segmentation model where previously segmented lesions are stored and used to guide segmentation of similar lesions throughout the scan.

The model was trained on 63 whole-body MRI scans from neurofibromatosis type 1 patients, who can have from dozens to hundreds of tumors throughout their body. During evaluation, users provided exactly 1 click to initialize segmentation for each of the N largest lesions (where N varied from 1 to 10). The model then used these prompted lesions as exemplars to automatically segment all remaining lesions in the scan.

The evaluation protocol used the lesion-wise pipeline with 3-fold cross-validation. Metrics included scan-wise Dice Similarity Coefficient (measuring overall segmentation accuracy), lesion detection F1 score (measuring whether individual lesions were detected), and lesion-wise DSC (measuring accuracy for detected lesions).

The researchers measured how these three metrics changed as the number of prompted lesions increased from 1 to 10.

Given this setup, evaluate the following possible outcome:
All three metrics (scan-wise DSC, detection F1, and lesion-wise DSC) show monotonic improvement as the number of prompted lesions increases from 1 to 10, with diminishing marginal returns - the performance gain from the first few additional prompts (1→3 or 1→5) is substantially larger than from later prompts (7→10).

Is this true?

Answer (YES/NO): YES